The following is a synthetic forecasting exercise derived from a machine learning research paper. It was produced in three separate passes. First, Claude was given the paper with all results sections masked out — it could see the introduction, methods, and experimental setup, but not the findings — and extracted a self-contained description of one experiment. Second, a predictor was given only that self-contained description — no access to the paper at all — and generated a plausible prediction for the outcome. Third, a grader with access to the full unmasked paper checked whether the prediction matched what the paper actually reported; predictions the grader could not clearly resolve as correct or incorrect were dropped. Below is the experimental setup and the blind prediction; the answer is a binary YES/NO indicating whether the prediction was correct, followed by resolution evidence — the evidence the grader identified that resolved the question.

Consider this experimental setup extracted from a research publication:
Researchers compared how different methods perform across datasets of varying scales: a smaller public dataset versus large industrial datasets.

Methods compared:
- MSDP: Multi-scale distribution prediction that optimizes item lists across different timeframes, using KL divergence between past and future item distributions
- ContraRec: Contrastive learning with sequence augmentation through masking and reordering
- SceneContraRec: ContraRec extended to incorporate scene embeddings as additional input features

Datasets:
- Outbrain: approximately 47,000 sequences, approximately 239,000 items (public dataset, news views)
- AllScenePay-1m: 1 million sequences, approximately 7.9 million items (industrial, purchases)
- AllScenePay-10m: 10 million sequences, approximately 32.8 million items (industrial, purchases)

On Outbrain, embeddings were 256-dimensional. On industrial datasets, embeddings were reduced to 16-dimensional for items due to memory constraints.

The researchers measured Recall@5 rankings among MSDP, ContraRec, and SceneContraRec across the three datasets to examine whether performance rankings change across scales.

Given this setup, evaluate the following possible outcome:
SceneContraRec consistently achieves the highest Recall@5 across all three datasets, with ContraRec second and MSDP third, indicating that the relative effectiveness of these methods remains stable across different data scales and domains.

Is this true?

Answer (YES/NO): YES